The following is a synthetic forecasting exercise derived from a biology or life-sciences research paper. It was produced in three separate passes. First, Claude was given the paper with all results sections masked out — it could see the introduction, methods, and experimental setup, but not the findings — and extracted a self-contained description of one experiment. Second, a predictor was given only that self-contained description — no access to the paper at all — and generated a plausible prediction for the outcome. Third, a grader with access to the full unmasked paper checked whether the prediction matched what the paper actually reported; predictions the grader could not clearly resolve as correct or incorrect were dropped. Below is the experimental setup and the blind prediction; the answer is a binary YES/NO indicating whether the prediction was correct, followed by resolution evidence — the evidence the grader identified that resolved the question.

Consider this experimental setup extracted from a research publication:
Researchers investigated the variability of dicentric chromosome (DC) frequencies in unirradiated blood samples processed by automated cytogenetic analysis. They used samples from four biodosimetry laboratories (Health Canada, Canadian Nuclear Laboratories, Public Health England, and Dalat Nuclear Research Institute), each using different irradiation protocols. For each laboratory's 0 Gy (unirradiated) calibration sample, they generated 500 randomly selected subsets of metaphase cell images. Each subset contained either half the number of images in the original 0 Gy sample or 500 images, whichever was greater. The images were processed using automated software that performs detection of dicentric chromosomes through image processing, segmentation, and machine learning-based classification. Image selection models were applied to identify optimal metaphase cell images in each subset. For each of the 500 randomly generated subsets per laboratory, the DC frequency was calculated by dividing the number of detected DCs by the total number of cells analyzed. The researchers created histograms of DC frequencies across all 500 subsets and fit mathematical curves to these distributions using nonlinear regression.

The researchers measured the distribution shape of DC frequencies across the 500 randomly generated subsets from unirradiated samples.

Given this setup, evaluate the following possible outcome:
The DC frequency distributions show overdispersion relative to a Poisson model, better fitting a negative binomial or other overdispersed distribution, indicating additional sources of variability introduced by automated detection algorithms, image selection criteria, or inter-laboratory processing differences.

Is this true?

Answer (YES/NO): NO